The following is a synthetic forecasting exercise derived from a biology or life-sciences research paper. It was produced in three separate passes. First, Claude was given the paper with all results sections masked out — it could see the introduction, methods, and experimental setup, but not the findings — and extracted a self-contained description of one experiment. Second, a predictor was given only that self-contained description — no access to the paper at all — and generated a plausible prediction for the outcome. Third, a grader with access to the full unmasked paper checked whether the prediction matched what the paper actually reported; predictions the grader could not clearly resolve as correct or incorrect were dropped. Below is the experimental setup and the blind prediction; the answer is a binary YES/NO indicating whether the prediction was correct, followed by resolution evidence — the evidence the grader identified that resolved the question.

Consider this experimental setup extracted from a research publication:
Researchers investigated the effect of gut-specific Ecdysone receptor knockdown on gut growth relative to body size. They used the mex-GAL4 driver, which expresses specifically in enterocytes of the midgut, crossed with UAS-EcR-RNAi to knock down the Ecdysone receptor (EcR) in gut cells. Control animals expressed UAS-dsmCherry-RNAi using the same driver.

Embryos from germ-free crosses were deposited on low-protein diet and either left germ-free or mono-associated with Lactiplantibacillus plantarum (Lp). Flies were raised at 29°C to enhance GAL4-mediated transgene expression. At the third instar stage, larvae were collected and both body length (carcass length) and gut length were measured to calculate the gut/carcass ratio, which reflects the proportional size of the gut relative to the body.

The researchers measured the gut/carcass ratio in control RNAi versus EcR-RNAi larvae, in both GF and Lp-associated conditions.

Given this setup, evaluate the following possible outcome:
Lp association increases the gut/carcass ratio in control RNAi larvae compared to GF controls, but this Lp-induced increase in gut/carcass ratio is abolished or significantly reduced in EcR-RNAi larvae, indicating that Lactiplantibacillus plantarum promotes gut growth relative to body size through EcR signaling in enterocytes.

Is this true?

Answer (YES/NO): YES